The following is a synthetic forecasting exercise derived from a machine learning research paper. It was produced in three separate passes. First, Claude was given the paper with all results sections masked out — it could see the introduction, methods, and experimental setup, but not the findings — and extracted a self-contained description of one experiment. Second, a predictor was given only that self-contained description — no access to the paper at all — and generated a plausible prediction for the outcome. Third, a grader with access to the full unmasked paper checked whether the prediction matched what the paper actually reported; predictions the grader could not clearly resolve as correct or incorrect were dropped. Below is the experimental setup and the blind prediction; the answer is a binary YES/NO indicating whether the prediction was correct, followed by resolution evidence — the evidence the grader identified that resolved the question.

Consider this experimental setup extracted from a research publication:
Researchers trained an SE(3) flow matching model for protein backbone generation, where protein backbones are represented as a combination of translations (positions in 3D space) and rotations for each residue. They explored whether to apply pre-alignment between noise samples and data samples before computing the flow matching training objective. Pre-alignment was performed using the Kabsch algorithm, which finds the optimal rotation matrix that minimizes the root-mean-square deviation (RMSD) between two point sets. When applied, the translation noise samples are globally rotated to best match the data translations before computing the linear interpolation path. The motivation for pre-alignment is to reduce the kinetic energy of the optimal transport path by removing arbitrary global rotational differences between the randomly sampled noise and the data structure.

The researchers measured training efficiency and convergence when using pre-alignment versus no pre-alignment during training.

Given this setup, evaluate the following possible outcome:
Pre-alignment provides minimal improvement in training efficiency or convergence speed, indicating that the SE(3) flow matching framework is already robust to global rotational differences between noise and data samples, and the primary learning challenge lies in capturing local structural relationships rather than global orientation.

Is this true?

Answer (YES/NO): NO